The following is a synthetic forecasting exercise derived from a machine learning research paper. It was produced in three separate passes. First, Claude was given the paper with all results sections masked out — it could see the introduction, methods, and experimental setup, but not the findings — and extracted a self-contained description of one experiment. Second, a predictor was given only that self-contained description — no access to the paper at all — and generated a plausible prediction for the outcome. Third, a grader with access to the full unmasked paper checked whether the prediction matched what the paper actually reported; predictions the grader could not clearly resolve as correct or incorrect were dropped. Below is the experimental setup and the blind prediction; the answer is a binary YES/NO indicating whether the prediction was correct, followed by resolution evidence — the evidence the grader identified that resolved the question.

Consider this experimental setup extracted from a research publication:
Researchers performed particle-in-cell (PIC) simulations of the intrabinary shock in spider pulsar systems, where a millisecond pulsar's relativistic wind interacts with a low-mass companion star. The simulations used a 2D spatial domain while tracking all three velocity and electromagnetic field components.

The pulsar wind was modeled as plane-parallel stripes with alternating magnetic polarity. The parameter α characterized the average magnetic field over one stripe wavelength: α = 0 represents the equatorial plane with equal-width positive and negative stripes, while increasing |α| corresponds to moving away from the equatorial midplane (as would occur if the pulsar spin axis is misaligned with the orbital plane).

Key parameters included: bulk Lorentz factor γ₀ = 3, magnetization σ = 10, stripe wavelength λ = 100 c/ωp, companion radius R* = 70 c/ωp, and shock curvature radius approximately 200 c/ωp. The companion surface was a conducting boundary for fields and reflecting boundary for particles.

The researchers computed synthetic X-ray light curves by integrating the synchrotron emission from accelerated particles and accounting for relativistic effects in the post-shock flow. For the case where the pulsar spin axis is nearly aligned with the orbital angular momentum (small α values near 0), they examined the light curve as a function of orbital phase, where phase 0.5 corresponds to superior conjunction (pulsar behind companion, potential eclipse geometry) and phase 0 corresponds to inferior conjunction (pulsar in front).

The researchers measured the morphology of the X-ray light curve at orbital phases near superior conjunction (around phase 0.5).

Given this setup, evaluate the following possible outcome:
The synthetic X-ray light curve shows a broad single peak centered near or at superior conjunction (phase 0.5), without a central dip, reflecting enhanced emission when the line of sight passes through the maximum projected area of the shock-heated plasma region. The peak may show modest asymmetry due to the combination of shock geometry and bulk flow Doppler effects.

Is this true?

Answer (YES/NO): NO